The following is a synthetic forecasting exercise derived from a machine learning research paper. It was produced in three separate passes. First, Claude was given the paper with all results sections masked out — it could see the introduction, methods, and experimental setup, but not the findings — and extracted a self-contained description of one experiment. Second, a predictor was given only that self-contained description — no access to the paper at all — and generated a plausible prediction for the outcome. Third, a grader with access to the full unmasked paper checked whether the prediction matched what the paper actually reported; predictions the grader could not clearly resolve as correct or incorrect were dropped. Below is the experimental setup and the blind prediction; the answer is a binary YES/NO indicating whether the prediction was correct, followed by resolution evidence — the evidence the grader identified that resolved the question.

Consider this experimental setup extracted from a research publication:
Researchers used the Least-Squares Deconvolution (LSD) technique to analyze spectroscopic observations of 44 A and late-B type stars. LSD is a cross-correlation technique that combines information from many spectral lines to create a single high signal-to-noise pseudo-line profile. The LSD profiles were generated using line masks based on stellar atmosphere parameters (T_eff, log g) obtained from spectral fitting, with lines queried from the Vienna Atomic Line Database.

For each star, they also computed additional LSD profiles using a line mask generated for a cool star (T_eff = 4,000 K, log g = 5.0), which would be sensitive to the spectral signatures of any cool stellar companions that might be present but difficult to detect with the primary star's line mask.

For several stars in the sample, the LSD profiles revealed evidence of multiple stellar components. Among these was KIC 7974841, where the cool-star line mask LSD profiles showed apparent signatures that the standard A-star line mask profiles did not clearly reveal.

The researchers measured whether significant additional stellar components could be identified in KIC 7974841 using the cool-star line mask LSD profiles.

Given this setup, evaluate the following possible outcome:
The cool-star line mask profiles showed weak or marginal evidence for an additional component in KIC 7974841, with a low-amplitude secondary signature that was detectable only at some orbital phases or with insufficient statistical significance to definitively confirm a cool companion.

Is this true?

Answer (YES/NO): NO